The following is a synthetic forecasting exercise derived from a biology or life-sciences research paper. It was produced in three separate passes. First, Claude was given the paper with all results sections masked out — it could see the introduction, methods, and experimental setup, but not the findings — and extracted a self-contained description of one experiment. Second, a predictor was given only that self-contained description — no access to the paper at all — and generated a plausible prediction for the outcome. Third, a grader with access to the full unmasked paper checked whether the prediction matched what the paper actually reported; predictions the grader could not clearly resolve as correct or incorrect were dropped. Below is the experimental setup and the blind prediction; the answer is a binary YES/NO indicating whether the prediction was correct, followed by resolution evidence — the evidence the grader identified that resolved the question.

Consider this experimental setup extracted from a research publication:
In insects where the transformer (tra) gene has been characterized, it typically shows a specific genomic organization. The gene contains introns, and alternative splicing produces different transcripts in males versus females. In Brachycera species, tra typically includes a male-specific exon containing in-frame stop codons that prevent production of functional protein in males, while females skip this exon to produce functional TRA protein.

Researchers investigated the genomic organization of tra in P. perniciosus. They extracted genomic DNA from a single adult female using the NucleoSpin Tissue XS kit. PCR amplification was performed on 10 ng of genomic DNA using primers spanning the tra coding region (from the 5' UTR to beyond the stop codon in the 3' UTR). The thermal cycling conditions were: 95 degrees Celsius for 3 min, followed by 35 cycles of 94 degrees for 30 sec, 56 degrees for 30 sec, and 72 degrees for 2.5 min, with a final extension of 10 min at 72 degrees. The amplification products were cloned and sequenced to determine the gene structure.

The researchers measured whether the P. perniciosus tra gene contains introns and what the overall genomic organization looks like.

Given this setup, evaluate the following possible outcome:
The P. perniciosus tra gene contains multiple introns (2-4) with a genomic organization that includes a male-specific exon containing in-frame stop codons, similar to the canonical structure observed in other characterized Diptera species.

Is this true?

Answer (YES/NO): NO